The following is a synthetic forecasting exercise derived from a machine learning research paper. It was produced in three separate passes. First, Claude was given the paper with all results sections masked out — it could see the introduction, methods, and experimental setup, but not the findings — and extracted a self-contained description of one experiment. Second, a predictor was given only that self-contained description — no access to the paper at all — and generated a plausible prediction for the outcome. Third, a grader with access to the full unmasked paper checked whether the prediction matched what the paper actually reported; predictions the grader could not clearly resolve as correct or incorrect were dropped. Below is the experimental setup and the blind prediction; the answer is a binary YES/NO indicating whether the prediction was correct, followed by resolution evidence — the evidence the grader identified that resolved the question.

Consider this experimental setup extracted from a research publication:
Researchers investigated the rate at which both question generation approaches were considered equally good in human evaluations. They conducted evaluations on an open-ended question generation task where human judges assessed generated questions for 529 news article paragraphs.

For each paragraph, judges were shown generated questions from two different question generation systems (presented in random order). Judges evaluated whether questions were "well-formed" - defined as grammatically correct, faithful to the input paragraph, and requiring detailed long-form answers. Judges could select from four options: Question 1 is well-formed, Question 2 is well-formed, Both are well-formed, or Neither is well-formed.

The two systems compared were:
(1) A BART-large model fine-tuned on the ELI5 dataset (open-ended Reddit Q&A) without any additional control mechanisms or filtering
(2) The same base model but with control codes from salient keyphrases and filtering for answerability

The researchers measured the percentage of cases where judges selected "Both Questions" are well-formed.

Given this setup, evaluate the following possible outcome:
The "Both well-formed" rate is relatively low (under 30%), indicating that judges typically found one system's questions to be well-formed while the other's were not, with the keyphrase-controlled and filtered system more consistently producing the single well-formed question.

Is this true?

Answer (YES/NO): YES